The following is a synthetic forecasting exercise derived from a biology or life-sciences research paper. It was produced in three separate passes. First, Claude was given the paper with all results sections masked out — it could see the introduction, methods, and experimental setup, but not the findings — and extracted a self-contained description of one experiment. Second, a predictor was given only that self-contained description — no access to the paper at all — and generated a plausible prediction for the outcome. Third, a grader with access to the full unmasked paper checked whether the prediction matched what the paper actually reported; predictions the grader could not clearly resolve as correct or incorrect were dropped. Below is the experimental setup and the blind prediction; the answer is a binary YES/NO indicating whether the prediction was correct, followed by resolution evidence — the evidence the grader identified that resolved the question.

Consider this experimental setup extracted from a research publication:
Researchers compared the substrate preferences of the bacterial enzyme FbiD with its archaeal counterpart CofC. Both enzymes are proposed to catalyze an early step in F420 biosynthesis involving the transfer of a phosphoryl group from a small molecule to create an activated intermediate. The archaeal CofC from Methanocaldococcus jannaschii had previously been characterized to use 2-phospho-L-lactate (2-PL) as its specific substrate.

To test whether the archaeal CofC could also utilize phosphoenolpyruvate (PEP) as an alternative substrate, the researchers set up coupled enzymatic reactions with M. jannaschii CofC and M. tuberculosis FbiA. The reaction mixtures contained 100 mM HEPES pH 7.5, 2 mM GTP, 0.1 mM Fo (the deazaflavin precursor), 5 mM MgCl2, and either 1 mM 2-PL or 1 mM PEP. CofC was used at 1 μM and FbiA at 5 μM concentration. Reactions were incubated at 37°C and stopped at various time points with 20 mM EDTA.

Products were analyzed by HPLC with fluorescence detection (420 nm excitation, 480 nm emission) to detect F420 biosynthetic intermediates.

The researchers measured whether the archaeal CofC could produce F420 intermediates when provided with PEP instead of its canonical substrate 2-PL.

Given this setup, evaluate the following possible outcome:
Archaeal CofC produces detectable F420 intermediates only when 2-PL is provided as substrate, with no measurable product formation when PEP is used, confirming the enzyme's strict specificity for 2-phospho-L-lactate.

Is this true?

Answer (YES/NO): NO